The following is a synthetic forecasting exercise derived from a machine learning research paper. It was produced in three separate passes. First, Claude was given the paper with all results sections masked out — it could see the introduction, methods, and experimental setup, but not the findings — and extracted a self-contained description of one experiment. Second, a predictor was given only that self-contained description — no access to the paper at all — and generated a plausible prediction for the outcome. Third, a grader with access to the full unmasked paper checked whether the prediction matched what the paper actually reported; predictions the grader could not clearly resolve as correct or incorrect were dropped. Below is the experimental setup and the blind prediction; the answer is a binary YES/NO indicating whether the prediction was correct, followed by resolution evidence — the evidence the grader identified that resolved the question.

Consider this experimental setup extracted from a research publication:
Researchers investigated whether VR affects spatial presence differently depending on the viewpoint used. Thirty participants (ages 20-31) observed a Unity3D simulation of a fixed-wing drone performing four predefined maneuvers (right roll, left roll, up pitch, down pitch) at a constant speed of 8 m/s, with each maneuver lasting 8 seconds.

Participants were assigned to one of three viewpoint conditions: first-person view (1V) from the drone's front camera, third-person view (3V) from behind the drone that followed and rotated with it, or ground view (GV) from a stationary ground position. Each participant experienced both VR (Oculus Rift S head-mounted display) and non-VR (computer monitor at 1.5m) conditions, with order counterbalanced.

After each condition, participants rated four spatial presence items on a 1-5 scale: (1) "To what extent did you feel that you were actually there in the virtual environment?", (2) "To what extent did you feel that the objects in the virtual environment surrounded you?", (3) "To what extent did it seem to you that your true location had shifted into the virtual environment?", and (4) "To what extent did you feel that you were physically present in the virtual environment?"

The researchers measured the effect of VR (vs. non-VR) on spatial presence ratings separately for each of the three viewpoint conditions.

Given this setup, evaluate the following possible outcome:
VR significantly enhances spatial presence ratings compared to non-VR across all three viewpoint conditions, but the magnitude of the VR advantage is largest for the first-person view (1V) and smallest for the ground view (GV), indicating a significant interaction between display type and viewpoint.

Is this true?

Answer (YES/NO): NO